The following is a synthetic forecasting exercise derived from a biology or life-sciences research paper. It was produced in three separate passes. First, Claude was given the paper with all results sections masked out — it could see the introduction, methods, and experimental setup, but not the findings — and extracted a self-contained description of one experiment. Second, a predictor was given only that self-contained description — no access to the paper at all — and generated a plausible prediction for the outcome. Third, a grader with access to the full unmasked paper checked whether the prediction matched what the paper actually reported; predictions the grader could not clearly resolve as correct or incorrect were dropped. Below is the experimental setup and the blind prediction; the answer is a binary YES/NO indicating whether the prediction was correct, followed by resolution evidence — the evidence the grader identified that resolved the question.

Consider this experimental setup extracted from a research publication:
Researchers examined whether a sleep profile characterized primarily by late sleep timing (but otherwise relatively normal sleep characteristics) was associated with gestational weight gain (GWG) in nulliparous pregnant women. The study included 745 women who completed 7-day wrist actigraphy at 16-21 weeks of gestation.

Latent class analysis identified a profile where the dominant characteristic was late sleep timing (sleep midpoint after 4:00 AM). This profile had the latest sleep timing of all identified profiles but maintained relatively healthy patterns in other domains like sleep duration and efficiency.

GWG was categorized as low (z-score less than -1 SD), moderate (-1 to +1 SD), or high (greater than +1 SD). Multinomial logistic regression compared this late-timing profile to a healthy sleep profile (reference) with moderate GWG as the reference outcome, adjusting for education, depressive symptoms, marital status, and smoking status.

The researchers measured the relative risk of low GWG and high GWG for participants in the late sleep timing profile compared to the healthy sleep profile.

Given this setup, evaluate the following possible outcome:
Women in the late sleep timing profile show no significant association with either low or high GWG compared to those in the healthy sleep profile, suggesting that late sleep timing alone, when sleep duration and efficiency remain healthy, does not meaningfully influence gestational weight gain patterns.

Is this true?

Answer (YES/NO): YES